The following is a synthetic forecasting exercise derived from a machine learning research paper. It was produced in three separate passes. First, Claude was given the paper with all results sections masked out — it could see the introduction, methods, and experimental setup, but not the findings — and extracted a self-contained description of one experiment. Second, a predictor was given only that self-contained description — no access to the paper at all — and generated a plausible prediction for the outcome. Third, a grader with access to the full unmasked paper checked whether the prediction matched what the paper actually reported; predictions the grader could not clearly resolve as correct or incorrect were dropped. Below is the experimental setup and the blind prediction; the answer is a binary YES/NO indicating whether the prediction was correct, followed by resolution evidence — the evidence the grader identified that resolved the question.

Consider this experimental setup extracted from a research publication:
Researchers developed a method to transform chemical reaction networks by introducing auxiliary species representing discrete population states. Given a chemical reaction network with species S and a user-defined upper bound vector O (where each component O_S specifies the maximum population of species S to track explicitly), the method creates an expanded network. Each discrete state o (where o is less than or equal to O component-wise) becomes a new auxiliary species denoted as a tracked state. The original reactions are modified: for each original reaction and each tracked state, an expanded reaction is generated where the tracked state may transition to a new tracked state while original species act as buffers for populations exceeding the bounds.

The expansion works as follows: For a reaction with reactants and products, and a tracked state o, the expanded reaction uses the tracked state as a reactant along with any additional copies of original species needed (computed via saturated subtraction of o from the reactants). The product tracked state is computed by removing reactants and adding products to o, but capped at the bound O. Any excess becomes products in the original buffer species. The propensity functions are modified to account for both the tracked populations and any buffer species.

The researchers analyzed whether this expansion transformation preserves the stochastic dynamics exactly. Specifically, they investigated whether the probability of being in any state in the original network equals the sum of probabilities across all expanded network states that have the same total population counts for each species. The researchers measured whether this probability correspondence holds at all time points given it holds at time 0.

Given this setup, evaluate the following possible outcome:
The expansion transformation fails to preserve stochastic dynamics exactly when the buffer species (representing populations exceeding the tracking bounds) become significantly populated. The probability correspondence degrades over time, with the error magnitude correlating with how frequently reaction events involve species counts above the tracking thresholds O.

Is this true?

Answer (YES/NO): NO